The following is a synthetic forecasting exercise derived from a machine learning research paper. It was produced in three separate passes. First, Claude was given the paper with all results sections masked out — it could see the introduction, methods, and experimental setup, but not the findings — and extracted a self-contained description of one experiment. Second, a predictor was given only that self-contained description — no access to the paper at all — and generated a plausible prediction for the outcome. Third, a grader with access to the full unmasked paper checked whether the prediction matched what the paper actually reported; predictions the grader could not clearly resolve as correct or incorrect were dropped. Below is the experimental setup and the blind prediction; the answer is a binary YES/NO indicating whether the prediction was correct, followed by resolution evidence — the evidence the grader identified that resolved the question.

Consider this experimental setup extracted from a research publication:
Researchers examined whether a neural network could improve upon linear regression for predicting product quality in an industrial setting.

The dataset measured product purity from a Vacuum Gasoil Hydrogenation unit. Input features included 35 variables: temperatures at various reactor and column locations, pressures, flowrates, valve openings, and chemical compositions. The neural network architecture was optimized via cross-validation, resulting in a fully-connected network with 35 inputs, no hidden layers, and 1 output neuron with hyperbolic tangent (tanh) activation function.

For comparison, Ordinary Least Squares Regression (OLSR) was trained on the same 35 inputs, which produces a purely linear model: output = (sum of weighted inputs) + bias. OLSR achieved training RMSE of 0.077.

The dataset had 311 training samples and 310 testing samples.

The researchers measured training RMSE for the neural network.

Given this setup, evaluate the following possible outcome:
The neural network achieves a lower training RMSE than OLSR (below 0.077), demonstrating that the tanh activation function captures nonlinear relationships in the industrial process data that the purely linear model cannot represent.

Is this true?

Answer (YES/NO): NO